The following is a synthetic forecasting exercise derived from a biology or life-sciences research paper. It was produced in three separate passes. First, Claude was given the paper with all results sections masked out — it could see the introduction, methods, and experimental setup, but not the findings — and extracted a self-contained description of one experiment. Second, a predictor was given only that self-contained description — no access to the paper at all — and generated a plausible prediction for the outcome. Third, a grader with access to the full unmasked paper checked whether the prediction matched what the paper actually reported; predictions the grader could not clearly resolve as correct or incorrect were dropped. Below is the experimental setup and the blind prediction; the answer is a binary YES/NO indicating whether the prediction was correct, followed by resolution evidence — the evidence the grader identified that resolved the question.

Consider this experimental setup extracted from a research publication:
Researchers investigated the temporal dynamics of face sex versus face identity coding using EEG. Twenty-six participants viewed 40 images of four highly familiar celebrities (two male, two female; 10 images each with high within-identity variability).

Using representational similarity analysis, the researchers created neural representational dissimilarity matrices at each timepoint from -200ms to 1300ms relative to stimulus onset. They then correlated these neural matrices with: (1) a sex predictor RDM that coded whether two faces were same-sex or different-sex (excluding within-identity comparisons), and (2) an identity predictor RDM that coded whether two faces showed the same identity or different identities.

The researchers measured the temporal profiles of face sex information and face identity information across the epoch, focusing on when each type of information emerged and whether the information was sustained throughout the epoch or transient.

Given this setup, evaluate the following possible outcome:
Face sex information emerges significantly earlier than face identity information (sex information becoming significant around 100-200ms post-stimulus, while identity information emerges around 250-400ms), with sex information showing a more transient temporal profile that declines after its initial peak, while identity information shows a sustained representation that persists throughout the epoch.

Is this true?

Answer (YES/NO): NO